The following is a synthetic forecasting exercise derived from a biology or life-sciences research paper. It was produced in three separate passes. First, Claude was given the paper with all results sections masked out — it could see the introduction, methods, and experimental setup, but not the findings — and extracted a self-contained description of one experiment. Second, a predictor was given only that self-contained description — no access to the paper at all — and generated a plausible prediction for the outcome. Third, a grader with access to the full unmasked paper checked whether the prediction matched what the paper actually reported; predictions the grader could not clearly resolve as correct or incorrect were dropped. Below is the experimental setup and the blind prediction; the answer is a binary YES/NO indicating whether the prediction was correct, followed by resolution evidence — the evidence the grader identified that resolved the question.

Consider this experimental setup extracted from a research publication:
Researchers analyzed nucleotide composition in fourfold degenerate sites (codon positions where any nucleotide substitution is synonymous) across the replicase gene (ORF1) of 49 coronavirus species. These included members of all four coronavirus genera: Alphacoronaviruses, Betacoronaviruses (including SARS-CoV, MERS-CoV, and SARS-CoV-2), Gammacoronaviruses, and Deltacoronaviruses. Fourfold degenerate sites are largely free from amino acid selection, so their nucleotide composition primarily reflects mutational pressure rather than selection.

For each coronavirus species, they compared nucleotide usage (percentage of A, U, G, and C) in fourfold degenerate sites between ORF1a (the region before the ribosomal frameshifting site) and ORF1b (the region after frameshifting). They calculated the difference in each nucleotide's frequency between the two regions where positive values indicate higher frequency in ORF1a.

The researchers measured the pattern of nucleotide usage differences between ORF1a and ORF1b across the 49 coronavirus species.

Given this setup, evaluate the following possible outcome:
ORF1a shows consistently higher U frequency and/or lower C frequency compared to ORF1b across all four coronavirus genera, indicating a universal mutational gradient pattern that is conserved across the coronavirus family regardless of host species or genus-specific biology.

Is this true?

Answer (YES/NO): YES